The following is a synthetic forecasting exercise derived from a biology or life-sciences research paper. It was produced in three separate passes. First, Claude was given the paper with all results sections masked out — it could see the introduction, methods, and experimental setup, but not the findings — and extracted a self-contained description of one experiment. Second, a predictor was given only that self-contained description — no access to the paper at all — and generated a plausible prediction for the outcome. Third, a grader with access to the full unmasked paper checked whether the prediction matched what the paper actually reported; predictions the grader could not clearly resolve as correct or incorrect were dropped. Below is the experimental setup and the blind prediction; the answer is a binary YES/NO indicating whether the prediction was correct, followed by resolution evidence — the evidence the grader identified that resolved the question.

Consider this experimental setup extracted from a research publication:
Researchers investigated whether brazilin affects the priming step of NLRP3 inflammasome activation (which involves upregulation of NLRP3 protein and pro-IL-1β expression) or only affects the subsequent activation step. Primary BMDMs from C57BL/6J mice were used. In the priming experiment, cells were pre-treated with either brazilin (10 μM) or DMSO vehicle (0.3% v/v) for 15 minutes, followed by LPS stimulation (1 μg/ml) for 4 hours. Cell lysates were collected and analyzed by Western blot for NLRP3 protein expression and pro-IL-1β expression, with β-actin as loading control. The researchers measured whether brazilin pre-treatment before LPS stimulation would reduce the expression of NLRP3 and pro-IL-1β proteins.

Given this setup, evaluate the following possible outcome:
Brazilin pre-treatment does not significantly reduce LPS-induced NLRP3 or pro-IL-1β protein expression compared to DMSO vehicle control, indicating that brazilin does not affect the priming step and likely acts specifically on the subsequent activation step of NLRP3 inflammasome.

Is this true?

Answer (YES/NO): NO